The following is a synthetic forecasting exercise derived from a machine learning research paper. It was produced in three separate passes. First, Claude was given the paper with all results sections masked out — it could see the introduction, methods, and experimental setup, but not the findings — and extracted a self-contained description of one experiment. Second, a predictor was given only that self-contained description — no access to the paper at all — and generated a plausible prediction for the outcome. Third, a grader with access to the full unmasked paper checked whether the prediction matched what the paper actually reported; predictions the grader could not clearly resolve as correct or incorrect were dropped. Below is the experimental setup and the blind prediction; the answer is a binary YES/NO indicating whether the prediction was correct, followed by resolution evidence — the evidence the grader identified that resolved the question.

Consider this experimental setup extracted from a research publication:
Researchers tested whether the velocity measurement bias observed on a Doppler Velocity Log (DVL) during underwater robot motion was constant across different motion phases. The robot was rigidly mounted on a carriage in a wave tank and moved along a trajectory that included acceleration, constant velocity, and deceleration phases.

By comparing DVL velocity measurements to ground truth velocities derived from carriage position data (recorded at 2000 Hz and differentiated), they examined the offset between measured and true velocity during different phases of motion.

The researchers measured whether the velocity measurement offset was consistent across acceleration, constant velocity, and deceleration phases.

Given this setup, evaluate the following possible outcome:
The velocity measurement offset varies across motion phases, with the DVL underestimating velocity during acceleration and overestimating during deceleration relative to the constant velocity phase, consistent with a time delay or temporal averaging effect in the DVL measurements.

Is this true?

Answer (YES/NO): NO